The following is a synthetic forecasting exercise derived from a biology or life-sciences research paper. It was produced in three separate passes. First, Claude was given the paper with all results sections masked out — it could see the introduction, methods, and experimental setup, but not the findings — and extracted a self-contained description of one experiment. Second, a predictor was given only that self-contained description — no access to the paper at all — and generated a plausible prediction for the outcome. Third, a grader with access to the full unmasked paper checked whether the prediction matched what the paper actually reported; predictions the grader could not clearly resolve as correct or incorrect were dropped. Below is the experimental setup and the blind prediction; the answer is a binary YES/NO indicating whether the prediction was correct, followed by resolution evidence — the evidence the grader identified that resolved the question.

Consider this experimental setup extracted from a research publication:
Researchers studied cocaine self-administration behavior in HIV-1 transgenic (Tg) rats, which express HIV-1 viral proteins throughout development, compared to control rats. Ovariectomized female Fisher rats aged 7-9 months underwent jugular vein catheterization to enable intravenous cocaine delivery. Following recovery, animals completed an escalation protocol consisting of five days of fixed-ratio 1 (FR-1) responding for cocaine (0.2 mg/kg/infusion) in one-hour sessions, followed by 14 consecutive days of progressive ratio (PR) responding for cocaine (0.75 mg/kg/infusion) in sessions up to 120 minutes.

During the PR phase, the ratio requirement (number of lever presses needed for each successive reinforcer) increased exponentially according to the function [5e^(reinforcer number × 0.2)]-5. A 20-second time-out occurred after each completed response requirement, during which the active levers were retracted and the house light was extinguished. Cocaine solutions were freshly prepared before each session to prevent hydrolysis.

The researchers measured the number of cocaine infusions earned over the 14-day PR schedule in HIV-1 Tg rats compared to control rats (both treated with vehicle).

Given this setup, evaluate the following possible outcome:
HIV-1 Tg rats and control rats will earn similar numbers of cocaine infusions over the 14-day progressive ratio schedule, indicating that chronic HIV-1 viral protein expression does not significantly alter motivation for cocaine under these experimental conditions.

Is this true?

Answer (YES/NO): NO